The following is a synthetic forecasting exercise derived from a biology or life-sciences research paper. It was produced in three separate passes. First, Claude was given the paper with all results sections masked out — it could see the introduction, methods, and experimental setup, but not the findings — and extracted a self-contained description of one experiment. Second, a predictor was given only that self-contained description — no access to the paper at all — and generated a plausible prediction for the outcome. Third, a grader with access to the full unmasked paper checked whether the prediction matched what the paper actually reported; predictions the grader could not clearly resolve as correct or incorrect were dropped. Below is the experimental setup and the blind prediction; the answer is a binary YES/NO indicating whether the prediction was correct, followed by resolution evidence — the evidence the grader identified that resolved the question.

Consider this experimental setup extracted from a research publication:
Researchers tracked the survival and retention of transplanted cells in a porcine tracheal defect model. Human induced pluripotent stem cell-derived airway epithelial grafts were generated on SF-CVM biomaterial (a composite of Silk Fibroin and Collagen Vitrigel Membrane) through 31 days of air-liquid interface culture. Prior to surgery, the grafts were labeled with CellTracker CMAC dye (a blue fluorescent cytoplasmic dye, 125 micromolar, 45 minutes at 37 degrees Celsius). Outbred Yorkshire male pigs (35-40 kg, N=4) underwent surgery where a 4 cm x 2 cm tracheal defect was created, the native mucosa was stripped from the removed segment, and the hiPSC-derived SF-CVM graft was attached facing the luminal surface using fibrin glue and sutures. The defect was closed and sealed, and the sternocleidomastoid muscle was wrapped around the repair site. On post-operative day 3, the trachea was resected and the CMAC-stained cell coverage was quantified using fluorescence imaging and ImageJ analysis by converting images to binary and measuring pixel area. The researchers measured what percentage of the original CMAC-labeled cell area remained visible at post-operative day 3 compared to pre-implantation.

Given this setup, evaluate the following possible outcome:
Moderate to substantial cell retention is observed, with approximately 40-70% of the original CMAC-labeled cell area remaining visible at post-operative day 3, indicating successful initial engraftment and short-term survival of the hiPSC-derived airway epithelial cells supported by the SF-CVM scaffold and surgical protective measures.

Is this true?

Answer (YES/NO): NO